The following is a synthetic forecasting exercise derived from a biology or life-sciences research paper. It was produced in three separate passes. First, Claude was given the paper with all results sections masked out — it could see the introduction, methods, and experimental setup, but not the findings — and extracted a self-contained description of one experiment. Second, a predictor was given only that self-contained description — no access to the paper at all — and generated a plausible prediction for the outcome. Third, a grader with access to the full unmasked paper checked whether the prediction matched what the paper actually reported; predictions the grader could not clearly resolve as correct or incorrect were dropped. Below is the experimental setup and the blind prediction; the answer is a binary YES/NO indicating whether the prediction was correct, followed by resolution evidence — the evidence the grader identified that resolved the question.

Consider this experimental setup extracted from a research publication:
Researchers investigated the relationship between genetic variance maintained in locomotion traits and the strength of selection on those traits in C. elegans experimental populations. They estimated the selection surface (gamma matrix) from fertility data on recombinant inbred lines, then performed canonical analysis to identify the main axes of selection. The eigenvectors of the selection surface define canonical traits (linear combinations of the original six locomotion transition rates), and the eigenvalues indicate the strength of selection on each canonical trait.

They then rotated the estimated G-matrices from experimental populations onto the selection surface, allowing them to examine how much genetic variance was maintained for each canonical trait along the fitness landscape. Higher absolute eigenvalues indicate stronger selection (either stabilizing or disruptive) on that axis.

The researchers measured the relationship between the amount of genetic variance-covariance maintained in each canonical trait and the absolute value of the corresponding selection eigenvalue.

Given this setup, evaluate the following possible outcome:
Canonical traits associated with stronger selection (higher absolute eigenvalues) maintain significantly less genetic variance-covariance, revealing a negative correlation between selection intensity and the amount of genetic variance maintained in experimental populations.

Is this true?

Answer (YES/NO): YES